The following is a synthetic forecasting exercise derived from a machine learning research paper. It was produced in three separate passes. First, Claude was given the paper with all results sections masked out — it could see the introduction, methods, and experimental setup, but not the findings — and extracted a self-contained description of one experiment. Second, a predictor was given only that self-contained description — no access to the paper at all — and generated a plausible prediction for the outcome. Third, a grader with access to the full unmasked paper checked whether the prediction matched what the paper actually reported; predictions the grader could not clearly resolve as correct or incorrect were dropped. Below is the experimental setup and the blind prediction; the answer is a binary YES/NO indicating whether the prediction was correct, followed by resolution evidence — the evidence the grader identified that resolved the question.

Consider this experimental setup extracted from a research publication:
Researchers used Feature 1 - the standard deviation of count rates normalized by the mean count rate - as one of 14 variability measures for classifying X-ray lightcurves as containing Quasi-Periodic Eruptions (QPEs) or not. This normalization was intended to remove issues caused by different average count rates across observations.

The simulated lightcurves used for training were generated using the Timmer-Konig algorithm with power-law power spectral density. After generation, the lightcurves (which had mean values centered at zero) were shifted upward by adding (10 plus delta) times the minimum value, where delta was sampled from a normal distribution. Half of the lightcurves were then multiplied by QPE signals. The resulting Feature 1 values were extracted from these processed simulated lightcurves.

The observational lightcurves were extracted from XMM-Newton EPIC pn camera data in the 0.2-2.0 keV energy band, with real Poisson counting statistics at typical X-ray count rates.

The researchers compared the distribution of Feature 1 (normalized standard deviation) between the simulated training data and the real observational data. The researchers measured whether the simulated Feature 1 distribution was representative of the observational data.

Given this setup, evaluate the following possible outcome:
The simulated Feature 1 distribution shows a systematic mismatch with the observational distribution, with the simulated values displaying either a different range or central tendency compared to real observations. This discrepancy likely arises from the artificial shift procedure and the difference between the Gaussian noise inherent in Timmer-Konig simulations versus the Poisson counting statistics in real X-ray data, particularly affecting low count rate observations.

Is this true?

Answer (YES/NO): YES